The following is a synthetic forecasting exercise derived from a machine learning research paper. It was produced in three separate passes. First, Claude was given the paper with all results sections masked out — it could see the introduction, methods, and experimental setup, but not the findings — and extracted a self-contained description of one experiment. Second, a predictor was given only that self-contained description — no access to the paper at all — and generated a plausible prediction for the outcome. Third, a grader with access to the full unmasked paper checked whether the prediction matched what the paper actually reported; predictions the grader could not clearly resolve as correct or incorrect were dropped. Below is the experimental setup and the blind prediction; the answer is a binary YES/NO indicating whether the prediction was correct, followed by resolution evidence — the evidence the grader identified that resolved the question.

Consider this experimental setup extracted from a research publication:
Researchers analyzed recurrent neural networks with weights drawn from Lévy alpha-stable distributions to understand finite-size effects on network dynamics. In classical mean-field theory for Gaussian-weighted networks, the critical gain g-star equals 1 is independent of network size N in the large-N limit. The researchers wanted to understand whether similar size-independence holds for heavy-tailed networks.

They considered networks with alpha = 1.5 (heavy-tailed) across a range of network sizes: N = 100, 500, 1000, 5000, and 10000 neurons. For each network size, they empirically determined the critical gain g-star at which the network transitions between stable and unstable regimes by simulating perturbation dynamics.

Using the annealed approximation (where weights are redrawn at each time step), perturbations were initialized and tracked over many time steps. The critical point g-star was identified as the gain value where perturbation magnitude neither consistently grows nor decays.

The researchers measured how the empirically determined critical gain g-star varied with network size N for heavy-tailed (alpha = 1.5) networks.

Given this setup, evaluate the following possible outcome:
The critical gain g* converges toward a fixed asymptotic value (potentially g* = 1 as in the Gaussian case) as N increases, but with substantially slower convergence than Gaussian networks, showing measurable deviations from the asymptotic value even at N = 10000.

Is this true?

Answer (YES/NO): NO